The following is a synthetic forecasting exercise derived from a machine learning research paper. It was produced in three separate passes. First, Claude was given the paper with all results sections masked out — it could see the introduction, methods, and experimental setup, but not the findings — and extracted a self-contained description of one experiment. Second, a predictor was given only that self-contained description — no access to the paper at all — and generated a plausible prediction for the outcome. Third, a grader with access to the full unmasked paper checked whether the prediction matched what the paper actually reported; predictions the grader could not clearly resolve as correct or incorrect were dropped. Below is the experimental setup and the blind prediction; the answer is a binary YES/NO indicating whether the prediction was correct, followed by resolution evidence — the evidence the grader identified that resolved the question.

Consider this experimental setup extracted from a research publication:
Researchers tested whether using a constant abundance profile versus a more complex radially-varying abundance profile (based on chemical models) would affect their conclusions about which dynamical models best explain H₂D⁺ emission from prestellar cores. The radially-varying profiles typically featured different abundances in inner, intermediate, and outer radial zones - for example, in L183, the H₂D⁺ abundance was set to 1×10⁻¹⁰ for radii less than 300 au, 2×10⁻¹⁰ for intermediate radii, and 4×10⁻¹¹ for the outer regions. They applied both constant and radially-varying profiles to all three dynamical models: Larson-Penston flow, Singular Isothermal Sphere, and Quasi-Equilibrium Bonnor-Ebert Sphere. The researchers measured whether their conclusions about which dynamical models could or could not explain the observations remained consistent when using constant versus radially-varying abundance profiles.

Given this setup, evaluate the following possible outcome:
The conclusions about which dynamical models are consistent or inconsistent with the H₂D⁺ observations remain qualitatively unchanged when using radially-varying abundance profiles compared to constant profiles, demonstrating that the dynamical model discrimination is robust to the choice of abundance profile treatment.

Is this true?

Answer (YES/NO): YES